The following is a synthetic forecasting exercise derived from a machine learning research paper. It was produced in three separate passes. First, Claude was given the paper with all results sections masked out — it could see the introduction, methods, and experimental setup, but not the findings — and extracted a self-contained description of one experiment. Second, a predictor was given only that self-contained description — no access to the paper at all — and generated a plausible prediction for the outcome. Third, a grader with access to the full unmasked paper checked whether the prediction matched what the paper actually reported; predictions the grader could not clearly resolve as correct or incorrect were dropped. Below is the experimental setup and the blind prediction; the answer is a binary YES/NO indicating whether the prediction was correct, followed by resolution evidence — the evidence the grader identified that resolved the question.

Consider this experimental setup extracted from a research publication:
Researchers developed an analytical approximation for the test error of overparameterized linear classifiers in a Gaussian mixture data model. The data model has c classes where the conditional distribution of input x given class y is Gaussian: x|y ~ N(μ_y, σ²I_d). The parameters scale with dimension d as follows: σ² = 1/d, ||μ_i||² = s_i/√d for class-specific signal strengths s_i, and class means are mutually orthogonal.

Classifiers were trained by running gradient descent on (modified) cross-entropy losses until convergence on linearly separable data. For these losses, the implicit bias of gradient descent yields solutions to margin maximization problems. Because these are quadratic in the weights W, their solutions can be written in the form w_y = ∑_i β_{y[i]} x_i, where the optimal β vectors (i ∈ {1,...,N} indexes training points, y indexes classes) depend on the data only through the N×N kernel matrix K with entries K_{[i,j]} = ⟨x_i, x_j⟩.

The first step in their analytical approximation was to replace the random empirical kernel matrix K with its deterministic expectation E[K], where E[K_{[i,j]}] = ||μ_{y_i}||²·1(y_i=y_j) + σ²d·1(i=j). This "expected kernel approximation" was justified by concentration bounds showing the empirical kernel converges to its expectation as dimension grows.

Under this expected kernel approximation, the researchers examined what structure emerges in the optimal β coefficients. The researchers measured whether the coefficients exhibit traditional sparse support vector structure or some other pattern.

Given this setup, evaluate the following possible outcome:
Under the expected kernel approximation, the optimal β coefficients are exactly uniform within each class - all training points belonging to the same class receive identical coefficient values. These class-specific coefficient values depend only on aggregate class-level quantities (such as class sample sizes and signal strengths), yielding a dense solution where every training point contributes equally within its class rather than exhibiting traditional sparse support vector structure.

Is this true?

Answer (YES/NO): YES